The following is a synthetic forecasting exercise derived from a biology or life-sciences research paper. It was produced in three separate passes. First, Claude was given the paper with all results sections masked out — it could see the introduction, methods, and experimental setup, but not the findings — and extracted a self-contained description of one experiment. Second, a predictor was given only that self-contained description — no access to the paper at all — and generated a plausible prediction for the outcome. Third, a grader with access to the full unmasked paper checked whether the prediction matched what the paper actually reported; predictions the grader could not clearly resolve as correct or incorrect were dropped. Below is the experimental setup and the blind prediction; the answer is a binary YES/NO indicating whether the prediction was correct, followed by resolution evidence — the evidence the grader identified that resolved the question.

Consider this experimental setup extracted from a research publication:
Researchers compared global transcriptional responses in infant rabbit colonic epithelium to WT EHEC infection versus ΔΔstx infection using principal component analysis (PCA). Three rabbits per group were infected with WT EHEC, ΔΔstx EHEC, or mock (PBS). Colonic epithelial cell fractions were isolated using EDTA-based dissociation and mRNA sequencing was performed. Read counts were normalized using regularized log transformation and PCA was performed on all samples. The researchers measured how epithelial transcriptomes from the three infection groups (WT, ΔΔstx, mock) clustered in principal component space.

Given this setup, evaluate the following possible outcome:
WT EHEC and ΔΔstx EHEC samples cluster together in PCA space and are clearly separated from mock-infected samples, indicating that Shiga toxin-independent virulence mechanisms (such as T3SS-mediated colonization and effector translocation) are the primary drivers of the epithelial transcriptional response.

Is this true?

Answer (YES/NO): NO